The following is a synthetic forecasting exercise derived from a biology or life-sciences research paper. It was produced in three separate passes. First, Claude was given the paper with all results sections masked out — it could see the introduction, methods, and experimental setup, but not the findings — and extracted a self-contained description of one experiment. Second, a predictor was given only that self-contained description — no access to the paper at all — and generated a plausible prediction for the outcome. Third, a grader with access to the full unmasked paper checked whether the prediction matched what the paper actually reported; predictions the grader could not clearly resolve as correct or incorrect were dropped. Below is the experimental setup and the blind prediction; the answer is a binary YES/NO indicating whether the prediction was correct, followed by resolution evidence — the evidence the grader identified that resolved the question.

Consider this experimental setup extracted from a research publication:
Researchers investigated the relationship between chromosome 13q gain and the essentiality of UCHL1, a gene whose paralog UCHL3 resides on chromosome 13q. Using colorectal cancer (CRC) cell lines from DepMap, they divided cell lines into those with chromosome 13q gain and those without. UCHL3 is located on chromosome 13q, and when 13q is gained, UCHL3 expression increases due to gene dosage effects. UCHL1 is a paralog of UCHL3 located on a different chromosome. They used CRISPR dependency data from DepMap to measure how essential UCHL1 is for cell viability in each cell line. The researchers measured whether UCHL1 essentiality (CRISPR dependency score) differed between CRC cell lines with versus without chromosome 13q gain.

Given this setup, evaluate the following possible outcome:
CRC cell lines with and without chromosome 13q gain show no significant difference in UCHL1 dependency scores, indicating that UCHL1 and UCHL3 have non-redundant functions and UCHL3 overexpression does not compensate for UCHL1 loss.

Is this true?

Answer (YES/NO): NO